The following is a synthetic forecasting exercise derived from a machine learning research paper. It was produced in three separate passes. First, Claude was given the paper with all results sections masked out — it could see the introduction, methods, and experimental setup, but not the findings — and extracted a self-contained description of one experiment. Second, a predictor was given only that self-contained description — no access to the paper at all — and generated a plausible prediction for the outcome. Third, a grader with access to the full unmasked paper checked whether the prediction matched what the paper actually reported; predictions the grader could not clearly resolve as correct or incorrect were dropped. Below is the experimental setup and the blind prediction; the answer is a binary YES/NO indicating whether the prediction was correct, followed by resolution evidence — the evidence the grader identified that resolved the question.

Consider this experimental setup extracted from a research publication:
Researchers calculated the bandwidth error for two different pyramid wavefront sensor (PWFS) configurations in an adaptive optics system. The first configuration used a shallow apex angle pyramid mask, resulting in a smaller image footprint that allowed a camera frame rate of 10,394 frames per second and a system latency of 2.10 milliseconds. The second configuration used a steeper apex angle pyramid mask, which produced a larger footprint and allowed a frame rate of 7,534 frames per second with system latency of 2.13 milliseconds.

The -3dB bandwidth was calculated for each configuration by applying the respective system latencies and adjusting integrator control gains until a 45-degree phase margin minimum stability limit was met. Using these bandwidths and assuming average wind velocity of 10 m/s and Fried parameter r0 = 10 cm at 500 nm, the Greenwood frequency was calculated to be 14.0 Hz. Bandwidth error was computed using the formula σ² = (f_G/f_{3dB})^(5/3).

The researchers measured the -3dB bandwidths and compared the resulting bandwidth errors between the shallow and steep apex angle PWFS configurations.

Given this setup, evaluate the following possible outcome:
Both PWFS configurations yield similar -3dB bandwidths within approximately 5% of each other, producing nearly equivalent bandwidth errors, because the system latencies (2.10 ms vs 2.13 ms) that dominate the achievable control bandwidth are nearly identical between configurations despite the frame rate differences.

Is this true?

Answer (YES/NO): YES